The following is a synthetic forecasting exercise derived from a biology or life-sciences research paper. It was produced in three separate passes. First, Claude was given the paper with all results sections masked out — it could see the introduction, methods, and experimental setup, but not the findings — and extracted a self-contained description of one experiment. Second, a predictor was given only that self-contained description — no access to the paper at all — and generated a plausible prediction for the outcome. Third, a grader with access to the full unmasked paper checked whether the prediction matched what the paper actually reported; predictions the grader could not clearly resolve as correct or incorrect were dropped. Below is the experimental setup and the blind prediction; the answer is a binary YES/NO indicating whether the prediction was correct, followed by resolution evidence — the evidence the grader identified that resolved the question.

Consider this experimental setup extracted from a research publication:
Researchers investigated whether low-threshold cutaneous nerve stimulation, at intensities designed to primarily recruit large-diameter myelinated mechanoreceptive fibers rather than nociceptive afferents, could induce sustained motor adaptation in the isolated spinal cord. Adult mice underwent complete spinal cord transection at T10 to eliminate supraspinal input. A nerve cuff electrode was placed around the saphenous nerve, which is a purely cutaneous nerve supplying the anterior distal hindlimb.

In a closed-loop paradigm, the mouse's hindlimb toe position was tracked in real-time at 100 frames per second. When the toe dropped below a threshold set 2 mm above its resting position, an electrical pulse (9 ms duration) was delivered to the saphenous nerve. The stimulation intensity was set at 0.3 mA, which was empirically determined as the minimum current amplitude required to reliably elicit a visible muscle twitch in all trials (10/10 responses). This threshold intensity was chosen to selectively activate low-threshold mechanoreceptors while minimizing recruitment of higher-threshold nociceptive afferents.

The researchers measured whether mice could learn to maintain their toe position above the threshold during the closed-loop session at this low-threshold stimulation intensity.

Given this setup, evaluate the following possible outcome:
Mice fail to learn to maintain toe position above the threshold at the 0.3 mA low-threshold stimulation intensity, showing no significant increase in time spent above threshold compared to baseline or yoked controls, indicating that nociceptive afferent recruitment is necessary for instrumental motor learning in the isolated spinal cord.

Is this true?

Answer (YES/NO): NO